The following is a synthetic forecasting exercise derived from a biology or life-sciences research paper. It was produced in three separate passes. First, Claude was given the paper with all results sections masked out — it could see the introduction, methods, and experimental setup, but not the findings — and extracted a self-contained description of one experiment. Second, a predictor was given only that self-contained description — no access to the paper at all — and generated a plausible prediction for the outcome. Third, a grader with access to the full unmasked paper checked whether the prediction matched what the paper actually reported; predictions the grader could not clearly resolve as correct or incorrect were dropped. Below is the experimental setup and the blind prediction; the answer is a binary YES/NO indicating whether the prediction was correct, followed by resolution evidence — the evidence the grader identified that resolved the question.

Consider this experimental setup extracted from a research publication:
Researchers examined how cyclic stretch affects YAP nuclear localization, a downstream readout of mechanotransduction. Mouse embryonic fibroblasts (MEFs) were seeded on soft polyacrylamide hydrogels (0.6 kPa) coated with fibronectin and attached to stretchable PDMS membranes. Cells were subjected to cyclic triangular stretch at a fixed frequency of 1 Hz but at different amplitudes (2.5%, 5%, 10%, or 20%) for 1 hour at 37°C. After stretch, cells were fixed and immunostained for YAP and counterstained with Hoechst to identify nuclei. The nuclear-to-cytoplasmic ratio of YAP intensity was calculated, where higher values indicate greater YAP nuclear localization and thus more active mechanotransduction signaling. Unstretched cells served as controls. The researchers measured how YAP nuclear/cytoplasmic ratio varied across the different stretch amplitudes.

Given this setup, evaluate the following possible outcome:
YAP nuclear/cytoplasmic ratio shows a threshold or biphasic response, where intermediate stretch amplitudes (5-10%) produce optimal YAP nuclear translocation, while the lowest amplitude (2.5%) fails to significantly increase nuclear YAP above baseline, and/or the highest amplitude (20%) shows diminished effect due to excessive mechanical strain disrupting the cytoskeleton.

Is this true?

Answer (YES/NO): NO